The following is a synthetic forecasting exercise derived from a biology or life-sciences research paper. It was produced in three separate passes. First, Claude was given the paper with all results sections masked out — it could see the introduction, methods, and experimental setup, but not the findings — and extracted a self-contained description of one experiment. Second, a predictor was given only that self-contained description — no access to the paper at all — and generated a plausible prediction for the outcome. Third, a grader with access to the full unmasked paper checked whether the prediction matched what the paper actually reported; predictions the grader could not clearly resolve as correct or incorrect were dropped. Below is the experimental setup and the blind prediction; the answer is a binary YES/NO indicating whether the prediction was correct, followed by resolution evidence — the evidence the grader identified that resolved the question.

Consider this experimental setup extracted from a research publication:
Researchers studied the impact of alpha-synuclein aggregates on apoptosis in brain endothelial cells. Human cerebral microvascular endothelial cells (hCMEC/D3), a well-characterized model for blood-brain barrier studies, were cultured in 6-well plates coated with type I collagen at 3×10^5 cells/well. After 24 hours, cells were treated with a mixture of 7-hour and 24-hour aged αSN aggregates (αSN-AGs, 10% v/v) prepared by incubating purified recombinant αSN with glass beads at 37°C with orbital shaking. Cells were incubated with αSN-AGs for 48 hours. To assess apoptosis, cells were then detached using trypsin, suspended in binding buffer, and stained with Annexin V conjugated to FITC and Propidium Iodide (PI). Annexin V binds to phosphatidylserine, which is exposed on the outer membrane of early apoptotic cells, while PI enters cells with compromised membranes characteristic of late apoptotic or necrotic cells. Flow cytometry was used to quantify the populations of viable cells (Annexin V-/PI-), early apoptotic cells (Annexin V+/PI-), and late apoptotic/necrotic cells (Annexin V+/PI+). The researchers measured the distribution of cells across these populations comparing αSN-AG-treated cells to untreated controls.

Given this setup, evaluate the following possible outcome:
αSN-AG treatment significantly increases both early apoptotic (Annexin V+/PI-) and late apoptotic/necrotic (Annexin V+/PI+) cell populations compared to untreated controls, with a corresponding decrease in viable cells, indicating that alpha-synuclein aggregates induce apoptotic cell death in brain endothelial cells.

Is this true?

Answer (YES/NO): YES